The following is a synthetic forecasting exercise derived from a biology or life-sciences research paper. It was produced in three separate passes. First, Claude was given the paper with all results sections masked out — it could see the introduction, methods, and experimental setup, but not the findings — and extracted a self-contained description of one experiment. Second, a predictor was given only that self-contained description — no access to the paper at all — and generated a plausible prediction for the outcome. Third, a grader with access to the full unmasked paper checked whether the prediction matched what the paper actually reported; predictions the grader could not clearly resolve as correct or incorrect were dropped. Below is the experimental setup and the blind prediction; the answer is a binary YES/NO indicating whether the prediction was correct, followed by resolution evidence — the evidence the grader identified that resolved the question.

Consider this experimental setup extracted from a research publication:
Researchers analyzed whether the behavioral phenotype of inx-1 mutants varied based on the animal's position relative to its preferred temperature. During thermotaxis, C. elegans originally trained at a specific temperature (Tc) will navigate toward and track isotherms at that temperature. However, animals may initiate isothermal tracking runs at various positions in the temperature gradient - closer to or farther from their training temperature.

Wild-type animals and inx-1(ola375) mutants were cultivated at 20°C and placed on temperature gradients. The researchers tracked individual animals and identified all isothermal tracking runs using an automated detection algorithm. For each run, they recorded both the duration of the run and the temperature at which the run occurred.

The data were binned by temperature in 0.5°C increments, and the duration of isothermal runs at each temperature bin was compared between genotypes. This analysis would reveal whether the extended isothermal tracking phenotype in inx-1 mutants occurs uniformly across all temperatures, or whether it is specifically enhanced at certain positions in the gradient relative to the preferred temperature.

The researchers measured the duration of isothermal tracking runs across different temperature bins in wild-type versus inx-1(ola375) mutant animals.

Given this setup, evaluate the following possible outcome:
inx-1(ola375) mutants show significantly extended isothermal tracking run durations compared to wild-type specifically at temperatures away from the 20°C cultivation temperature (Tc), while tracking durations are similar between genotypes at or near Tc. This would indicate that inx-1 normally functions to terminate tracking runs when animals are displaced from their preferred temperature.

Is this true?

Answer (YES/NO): NO